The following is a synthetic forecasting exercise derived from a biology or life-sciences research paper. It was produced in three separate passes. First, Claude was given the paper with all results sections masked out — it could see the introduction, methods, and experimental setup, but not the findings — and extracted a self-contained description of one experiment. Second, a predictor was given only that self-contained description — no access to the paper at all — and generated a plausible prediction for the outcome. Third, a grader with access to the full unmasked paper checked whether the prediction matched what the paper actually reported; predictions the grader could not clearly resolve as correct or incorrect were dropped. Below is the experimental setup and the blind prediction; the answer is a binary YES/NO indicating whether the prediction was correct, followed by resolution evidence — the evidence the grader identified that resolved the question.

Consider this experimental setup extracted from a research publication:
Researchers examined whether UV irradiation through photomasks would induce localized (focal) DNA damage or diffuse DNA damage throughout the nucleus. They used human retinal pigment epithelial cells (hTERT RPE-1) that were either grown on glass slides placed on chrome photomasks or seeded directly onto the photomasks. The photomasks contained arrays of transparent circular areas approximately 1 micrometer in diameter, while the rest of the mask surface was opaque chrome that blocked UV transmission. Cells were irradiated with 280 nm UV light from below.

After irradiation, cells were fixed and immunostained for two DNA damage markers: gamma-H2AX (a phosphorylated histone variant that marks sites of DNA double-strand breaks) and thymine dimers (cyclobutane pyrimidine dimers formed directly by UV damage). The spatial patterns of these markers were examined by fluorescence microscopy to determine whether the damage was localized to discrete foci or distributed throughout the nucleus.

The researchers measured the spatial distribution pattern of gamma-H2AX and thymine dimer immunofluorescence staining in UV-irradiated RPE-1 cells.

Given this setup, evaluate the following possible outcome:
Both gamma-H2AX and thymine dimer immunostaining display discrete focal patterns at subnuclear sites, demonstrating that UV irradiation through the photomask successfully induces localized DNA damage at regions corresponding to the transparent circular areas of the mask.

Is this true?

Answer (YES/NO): YES